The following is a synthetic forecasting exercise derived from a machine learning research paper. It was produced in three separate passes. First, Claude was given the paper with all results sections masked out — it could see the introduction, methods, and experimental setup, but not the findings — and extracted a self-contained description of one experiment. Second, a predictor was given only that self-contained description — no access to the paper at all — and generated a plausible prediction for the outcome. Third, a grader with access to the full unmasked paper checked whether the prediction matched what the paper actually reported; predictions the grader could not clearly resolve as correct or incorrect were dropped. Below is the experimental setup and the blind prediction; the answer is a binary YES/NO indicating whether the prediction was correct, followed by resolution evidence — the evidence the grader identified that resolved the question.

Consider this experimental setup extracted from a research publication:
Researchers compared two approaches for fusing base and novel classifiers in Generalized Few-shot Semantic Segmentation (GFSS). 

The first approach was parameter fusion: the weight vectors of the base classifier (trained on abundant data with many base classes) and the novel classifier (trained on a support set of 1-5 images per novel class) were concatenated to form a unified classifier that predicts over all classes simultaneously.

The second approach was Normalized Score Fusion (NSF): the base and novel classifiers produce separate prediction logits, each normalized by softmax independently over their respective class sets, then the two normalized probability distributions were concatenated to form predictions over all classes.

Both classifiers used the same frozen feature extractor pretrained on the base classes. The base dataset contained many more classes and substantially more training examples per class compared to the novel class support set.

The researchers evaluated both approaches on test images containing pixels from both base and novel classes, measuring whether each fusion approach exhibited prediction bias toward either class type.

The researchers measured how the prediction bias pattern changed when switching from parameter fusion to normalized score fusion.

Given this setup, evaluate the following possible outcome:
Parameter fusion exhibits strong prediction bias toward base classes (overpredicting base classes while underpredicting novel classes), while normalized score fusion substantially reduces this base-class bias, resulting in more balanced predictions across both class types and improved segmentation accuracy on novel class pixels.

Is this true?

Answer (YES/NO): NO